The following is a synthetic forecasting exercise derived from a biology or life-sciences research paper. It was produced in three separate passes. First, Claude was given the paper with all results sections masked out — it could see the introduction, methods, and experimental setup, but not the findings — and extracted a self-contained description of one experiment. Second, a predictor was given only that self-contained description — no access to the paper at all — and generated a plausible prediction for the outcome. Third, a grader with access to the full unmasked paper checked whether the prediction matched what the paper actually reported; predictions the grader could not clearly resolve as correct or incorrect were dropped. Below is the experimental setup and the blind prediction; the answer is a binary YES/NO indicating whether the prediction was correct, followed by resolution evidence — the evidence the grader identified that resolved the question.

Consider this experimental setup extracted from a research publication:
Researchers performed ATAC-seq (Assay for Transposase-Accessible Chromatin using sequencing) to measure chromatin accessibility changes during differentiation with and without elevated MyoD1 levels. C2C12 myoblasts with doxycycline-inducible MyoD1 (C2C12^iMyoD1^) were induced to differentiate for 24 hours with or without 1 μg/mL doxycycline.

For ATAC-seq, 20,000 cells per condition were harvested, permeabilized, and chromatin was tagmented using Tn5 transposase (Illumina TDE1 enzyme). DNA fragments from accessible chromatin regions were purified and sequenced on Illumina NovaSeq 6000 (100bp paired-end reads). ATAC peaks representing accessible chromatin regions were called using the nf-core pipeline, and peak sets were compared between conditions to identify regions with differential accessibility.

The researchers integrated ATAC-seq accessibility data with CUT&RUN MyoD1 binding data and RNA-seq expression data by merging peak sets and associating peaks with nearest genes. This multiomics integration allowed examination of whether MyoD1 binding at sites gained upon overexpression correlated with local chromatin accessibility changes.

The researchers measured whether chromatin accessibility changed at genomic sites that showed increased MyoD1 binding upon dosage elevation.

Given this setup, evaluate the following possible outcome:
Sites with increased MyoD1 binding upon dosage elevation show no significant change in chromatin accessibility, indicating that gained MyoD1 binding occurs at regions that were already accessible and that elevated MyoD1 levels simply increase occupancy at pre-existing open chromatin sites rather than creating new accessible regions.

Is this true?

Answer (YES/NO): YES